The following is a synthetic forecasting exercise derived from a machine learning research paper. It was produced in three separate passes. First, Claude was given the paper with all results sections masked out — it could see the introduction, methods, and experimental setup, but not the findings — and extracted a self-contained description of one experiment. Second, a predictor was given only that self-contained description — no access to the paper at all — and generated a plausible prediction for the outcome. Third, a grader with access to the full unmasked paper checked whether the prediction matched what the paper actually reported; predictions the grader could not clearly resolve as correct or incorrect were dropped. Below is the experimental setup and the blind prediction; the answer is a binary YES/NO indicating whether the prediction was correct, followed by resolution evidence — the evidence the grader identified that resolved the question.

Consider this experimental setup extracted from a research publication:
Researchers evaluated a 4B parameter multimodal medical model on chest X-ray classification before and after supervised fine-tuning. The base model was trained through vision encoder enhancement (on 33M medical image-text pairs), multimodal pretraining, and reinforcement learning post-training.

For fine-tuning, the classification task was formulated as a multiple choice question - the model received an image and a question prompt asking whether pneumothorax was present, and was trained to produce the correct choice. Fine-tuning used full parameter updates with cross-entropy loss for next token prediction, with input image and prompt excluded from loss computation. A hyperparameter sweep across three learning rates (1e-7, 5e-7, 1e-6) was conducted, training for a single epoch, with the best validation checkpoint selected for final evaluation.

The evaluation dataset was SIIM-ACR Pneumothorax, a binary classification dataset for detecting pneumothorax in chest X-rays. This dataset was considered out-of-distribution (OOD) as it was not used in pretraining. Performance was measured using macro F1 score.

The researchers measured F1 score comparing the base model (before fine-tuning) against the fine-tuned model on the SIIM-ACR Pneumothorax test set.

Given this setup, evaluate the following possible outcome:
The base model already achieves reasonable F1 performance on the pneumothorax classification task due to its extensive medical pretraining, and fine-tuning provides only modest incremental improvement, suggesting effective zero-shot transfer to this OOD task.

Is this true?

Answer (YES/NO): NO